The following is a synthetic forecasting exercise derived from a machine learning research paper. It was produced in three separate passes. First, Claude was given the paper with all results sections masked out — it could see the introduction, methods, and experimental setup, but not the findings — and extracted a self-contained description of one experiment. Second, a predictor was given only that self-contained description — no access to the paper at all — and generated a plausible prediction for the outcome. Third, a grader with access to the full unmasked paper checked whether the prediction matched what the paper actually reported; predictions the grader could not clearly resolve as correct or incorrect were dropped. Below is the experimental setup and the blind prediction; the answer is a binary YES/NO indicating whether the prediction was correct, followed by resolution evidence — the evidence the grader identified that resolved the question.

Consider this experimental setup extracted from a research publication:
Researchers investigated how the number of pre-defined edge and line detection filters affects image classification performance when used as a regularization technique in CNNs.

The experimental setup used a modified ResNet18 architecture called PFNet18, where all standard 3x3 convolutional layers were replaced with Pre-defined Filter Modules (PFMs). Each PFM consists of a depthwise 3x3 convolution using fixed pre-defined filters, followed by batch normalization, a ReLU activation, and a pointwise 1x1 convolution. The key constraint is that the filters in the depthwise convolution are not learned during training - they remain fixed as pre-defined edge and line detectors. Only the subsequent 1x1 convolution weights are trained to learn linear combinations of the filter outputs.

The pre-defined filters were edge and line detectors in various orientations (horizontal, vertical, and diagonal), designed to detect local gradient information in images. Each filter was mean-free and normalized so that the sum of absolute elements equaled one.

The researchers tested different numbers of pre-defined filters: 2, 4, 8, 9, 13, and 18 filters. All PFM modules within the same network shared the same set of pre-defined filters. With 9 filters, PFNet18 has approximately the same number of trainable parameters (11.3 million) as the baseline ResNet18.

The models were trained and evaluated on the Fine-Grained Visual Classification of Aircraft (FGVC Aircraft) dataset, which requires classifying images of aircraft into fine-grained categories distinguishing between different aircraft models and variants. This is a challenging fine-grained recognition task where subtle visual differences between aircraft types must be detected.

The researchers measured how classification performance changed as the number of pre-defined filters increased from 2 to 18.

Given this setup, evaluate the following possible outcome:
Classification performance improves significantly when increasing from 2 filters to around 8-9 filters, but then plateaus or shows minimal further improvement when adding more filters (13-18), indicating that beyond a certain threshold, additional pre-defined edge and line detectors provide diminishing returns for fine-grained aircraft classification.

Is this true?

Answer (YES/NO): NO